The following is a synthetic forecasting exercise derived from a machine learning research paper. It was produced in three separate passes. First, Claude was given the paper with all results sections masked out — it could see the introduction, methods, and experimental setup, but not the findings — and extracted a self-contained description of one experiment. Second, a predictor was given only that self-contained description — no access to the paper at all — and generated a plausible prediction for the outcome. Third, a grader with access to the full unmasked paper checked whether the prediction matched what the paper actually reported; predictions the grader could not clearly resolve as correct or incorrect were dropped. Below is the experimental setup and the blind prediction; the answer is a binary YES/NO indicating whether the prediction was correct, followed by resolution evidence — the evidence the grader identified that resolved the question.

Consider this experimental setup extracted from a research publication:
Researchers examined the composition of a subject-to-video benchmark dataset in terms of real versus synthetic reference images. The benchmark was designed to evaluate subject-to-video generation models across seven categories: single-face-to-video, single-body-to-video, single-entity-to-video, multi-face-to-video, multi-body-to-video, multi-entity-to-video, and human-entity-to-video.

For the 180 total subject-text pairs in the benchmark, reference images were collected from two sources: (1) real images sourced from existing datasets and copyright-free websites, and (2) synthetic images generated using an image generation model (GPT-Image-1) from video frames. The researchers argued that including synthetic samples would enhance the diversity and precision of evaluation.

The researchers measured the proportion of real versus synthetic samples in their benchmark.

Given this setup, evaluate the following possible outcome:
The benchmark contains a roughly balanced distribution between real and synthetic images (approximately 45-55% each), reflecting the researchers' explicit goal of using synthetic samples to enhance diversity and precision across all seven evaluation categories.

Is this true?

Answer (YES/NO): NO